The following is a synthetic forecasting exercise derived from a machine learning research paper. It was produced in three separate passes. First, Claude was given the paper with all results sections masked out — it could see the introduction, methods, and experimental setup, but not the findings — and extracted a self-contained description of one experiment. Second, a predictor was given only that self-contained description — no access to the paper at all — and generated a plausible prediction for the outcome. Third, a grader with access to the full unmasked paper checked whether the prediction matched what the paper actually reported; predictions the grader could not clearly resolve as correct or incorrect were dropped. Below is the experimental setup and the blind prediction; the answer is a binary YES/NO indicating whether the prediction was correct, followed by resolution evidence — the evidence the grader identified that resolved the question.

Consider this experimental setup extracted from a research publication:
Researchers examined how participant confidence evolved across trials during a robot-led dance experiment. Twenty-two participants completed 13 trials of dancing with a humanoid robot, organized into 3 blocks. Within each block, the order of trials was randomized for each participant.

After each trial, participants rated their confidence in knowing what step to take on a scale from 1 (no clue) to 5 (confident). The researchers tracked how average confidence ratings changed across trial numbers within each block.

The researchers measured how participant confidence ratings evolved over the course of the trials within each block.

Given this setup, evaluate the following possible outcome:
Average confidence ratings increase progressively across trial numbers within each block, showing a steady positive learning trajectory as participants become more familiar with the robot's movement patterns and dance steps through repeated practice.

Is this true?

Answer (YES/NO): NO